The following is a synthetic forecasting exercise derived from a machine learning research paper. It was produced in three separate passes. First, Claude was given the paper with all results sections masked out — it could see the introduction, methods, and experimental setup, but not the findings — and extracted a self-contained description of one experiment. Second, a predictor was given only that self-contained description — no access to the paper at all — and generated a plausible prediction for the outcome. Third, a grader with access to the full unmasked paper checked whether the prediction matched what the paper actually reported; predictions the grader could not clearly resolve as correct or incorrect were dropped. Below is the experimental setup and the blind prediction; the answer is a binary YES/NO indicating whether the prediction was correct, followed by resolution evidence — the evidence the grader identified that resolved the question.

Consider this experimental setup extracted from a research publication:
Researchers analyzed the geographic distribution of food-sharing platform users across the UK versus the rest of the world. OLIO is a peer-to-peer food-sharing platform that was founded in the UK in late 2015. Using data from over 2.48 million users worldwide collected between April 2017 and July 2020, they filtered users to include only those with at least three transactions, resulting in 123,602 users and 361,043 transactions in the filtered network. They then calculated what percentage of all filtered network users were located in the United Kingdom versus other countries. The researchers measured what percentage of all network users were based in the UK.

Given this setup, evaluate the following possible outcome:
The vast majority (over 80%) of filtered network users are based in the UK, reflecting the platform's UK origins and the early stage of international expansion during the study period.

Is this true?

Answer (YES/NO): NO